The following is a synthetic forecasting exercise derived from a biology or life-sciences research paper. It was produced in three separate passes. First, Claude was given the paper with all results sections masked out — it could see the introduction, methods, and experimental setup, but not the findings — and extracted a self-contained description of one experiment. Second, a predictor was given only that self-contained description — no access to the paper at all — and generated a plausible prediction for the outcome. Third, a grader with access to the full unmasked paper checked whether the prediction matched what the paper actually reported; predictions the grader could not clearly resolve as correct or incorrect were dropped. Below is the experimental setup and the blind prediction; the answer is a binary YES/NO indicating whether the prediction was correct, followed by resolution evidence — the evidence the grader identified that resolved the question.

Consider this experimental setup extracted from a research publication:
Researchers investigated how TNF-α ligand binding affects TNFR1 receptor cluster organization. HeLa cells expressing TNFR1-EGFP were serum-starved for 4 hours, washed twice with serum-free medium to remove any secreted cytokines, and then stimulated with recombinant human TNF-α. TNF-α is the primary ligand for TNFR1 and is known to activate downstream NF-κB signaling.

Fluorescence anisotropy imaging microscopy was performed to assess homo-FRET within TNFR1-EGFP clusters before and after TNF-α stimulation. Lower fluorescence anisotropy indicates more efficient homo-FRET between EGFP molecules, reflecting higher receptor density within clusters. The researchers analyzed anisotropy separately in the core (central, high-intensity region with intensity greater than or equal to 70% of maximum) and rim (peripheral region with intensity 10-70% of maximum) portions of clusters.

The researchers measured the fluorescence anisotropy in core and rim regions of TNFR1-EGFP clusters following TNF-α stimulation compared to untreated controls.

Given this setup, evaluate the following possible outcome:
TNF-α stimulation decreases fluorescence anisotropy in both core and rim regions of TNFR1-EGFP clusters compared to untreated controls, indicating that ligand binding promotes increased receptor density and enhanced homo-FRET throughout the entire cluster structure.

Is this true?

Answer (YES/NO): NO